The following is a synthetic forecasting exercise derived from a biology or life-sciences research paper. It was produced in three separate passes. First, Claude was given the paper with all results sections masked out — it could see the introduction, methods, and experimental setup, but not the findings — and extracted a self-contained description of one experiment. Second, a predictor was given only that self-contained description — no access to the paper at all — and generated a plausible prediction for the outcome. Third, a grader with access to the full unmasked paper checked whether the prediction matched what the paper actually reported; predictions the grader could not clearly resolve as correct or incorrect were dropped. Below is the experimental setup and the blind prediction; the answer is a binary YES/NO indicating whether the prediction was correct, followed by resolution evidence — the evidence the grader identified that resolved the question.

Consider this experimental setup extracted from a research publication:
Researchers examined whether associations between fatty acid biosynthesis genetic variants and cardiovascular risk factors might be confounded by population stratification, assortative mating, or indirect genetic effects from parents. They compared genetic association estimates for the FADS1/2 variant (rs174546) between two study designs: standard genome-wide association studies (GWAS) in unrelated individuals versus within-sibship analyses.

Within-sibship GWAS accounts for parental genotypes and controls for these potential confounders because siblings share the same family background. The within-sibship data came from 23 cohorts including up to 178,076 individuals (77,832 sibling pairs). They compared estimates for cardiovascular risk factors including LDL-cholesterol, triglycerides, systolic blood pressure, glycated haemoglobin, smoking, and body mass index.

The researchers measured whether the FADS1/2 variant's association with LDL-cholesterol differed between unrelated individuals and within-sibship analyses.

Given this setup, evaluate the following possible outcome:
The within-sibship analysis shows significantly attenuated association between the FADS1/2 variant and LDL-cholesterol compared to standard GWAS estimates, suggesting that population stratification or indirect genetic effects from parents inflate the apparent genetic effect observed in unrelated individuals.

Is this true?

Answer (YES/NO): NO